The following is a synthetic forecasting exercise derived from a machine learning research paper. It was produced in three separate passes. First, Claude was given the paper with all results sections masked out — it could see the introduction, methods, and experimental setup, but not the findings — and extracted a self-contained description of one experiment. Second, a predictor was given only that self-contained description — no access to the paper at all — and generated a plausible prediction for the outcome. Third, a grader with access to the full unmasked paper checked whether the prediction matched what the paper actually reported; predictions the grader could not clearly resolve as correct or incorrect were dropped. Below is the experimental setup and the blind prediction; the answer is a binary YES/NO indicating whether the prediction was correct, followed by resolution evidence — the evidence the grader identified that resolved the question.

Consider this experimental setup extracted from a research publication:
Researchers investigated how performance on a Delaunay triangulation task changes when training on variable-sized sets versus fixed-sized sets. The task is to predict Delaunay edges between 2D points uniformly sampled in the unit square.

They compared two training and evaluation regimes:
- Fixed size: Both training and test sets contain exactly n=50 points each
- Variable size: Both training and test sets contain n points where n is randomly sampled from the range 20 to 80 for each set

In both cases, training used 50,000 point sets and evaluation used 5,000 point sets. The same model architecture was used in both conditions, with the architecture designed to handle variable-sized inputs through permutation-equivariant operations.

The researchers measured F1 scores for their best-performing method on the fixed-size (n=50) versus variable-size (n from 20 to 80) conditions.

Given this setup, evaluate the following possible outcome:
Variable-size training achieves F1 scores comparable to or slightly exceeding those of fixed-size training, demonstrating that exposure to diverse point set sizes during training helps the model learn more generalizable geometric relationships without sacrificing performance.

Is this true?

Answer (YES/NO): NO